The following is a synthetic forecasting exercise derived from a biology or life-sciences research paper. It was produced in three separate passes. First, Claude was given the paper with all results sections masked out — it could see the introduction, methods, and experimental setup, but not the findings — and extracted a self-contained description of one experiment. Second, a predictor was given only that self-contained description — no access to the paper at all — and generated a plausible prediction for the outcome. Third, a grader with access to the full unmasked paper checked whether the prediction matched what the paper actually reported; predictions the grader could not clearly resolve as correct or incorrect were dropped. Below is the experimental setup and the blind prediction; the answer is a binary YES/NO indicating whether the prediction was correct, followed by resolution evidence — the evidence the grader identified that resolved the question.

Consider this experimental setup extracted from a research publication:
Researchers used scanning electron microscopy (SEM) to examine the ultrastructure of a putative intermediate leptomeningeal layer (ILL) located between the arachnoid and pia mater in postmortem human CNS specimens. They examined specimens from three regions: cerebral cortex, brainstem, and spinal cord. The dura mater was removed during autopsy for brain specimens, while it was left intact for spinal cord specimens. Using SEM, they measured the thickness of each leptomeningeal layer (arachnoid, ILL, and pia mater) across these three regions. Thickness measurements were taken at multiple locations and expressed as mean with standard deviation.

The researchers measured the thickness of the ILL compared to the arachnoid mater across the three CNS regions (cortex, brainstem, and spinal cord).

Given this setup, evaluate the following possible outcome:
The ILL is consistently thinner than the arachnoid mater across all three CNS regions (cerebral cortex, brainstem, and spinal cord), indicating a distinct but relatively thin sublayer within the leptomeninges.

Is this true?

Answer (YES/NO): NO